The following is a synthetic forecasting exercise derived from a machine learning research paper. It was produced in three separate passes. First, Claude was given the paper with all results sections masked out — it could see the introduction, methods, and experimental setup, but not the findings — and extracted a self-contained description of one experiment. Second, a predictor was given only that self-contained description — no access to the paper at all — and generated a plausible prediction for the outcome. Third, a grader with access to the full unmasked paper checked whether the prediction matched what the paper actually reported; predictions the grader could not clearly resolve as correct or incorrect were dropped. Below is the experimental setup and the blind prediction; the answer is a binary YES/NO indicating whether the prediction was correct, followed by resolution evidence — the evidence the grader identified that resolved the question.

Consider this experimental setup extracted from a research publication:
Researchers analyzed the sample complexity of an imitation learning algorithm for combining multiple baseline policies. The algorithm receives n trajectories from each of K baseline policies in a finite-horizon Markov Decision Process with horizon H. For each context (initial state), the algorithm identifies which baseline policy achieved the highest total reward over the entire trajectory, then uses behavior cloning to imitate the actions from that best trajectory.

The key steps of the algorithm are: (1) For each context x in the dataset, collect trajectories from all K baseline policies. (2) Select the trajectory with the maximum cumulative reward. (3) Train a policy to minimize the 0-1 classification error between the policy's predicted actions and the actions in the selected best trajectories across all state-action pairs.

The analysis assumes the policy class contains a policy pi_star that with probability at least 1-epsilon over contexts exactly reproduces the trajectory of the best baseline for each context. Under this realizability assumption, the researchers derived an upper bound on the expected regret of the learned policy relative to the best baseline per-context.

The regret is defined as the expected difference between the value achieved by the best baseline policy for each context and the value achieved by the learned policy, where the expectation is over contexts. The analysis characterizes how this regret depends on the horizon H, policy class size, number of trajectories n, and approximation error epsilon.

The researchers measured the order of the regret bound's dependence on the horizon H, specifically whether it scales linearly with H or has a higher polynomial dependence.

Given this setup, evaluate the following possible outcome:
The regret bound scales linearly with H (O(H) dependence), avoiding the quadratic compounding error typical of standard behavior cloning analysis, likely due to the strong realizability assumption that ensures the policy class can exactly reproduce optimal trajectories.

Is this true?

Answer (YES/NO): NO